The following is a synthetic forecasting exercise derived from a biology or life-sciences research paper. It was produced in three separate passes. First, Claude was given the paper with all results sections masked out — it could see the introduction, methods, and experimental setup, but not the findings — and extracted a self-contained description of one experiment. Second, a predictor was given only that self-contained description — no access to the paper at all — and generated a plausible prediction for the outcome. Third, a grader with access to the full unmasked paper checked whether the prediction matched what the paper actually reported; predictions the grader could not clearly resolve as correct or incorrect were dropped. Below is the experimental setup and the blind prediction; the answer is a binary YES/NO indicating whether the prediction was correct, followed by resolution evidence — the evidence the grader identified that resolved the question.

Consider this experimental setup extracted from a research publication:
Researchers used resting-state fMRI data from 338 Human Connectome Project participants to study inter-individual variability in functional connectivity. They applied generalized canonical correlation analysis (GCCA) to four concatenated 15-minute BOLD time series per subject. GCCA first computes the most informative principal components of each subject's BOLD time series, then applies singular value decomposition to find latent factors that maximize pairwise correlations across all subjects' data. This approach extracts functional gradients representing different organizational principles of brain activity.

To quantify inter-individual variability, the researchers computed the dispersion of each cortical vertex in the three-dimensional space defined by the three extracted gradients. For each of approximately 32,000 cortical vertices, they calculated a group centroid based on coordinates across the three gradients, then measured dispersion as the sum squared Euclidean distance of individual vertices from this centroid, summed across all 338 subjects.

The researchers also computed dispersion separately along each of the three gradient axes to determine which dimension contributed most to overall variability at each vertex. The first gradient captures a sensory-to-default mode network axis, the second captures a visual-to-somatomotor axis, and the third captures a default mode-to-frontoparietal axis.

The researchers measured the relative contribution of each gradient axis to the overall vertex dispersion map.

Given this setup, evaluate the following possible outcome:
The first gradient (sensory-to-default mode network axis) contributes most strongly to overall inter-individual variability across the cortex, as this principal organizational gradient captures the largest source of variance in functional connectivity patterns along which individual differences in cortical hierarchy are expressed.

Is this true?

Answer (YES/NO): NO